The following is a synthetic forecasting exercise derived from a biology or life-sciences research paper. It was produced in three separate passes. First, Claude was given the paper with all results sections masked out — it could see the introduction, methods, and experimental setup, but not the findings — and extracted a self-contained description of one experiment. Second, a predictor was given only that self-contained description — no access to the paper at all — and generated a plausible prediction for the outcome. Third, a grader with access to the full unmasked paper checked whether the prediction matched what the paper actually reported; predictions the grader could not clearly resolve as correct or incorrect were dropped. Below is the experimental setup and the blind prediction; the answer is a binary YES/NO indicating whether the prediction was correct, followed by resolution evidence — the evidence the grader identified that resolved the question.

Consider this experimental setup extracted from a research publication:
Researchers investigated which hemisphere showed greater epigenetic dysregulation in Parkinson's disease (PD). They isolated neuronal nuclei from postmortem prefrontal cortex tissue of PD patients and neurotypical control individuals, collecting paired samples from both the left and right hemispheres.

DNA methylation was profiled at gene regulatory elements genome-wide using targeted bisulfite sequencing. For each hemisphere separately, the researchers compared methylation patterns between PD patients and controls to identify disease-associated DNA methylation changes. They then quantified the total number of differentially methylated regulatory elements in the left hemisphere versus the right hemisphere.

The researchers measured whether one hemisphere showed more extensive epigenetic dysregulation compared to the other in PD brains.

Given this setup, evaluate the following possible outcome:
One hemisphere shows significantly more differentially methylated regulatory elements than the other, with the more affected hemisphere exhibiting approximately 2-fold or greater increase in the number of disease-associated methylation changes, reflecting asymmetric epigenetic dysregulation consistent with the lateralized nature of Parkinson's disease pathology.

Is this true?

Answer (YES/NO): NO